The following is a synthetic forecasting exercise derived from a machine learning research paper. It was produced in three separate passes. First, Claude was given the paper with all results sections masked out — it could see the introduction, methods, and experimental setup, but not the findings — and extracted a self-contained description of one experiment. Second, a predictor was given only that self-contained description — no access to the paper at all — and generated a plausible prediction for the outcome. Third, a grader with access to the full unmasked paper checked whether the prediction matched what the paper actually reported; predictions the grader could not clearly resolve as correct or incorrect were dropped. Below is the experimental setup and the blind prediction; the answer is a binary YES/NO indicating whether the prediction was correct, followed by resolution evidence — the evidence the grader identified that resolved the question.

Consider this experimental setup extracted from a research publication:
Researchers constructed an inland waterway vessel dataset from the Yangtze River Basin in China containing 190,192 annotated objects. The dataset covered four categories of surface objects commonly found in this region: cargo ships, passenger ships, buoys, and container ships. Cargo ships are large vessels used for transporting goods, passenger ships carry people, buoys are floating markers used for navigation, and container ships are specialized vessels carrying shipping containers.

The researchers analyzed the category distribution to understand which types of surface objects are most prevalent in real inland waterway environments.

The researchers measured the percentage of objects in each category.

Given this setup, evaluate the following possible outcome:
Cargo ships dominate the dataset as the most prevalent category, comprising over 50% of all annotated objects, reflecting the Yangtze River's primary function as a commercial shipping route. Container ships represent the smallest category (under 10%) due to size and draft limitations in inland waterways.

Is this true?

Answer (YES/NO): NO